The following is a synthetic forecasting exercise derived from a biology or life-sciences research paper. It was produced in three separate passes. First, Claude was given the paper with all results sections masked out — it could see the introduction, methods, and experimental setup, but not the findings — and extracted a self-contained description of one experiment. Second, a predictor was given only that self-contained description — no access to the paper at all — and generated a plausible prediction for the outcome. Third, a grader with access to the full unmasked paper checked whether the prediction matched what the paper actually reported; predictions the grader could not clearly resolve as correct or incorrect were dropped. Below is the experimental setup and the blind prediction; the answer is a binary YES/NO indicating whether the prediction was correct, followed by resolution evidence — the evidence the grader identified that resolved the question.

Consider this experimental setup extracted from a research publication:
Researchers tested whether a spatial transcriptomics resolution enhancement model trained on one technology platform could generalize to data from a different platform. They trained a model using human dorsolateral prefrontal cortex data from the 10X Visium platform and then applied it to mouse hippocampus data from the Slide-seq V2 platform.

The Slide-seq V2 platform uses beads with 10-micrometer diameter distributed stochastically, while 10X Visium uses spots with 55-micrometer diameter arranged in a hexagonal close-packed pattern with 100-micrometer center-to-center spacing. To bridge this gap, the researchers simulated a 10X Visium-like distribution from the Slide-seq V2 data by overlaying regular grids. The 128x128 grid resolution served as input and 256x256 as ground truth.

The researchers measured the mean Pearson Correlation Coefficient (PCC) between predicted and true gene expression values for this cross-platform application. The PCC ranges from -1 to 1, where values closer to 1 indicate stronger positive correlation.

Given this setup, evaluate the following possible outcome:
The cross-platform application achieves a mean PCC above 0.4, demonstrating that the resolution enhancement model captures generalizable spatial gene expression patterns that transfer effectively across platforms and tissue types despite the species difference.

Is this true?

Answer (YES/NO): YES